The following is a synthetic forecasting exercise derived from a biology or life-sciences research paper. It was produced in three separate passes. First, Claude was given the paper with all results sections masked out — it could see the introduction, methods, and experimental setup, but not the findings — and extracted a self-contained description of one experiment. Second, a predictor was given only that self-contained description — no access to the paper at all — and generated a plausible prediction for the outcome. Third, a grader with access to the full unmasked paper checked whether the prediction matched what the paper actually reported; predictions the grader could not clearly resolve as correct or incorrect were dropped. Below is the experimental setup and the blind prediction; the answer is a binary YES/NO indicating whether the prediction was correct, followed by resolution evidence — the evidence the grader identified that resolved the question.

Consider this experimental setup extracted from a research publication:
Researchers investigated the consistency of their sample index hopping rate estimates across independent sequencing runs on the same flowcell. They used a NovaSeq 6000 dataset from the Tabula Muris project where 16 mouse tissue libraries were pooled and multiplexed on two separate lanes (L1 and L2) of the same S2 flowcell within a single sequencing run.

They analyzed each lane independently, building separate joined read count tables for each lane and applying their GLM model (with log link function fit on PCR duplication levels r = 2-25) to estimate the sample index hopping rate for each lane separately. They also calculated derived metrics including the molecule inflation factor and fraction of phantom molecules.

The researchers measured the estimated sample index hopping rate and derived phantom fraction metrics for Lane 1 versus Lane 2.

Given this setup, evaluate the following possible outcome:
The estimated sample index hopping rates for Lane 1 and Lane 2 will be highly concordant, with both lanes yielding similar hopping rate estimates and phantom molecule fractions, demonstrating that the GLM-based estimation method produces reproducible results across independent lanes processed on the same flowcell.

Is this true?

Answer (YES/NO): YES